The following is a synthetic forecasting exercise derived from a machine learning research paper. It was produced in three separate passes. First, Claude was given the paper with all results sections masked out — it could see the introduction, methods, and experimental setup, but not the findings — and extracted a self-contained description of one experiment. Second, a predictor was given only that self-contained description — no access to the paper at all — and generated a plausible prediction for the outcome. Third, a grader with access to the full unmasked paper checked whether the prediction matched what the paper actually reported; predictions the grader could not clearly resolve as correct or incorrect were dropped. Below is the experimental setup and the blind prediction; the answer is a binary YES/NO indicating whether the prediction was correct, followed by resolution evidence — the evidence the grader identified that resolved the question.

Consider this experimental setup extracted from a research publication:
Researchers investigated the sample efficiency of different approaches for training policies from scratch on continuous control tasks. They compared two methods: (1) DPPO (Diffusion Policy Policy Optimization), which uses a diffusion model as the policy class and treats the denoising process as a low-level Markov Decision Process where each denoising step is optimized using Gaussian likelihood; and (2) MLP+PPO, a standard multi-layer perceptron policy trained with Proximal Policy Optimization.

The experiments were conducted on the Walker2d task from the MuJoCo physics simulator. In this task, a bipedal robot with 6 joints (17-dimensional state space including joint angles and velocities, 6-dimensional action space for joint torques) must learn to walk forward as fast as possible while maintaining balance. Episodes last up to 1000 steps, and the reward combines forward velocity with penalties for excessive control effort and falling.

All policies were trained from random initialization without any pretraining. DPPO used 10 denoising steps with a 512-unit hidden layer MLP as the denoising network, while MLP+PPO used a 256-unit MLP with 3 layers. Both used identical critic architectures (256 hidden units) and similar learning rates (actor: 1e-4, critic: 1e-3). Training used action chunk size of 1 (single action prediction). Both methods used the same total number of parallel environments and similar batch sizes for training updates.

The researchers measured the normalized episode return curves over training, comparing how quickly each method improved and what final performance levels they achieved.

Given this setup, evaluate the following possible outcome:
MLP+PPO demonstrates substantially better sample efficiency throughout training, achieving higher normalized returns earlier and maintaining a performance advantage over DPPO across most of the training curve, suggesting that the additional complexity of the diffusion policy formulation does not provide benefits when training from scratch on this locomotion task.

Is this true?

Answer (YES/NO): YES